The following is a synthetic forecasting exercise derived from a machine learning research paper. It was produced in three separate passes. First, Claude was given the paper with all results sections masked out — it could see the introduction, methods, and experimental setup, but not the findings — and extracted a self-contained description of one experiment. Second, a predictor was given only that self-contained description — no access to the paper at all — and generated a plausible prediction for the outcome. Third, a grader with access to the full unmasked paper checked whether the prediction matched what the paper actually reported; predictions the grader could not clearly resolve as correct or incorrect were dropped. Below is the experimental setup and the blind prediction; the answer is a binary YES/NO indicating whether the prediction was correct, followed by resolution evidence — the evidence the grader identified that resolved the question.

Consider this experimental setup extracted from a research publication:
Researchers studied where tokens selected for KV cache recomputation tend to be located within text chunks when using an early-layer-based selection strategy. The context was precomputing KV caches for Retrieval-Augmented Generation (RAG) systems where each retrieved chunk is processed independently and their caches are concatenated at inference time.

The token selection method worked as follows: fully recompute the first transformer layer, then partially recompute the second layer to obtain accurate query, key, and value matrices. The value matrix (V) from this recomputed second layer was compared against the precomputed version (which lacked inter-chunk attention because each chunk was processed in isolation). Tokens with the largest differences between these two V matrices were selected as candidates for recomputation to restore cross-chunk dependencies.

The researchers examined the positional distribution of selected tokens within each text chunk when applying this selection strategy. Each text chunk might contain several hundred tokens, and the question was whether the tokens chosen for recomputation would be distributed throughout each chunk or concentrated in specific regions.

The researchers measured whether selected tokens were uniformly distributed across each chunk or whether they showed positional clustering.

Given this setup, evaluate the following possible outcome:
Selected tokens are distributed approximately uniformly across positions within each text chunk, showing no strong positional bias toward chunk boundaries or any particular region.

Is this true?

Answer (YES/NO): NO